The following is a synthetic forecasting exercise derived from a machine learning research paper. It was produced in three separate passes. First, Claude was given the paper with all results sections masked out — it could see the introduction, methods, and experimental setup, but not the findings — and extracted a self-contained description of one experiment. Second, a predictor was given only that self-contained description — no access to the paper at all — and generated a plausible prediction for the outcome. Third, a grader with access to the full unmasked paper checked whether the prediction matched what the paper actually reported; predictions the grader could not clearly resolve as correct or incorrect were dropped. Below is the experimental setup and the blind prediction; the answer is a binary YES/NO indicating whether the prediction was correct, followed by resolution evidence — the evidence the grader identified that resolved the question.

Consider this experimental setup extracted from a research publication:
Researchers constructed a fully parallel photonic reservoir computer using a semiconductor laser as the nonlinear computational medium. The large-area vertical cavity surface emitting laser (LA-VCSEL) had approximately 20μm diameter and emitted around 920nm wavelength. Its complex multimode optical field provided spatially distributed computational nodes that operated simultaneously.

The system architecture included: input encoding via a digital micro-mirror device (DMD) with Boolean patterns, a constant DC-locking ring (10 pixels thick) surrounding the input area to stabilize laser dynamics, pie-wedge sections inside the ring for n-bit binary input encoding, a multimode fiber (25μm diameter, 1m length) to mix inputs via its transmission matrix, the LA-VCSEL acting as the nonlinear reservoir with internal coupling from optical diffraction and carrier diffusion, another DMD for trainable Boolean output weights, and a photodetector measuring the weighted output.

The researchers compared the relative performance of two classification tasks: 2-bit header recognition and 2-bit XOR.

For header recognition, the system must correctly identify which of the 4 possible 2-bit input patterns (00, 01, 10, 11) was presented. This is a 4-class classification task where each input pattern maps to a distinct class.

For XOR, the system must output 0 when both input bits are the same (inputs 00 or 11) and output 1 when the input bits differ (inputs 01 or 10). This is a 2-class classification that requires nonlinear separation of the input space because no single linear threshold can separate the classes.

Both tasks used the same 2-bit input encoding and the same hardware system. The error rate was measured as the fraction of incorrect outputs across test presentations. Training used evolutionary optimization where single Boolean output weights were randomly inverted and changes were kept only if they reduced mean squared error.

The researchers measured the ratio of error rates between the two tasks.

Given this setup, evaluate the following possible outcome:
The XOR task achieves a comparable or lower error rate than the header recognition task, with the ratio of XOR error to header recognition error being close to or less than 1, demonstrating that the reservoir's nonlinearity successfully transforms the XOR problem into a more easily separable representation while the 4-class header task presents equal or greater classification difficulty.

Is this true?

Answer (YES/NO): NO